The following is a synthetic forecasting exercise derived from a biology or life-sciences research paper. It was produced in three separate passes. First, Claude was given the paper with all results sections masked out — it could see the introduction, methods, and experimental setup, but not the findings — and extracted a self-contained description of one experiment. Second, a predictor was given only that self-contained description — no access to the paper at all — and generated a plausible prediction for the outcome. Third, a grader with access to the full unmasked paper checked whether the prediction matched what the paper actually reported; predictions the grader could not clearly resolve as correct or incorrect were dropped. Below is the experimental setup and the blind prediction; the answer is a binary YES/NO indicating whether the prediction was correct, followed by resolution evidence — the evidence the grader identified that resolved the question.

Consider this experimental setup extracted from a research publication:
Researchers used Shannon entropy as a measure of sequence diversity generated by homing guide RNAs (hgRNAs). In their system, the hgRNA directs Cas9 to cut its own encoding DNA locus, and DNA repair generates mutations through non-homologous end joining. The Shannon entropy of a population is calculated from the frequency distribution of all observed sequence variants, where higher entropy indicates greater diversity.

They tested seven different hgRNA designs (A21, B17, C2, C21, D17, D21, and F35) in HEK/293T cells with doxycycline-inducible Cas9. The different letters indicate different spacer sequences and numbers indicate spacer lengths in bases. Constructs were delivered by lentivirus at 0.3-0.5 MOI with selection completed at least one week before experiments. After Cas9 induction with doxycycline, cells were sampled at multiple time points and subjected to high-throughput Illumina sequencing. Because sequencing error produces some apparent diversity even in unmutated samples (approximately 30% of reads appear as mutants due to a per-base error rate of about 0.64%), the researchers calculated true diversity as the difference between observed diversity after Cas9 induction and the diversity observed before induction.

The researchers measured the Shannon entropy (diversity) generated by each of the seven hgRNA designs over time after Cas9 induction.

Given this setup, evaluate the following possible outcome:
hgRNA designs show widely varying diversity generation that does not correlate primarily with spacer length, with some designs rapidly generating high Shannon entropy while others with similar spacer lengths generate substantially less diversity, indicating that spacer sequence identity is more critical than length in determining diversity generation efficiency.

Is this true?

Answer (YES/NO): NO